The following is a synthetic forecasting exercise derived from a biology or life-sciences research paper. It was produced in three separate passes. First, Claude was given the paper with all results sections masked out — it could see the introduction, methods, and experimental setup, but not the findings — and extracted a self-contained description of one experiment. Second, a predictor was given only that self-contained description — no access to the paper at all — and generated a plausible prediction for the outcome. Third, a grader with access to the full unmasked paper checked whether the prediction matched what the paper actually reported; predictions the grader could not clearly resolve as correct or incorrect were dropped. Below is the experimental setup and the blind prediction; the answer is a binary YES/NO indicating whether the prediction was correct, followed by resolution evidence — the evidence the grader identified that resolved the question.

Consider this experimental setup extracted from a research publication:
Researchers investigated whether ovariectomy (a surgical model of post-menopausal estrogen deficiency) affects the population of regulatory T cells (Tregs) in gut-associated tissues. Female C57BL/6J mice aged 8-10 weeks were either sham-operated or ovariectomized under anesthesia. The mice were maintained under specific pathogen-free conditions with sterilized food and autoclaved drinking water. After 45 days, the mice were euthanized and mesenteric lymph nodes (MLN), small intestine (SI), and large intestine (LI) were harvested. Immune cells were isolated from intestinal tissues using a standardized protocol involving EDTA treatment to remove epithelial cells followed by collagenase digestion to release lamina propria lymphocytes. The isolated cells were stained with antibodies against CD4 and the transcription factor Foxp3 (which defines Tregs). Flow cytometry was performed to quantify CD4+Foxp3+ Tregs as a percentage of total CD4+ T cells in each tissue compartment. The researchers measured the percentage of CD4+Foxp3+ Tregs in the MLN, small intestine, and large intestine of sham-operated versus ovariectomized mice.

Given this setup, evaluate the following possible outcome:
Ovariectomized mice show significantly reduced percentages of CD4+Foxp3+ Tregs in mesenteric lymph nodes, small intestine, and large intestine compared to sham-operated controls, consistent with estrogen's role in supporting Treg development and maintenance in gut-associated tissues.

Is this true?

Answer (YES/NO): YES